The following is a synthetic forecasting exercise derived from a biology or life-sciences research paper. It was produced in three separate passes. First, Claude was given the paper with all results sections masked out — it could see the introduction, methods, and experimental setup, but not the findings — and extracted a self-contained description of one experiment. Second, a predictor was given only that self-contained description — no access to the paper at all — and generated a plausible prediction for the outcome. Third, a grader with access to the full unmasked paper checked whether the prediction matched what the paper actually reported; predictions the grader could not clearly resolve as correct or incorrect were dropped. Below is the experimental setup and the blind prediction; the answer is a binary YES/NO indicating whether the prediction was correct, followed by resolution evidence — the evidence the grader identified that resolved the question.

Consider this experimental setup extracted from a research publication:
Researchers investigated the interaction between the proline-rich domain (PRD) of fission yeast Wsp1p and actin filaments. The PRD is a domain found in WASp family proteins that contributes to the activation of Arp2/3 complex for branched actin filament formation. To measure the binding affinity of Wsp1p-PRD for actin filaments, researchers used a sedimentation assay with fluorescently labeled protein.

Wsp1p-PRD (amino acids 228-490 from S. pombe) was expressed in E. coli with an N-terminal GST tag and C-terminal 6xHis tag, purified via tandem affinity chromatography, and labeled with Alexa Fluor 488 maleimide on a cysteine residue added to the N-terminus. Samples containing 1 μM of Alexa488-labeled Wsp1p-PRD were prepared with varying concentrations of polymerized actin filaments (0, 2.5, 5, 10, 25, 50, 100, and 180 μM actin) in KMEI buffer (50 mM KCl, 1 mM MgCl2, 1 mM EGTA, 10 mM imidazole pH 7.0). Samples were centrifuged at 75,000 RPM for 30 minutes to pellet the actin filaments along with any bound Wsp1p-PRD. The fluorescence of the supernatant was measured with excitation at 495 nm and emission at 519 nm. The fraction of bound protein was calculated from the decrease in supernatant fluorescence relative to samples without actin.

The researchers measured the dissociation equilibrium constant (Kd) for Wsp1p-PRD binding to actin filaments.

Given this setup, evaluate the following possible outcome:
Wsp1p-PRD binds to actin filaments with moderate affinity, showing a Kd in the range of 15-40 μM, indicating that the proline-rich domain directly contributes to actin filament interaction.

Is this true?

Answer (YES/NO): NO